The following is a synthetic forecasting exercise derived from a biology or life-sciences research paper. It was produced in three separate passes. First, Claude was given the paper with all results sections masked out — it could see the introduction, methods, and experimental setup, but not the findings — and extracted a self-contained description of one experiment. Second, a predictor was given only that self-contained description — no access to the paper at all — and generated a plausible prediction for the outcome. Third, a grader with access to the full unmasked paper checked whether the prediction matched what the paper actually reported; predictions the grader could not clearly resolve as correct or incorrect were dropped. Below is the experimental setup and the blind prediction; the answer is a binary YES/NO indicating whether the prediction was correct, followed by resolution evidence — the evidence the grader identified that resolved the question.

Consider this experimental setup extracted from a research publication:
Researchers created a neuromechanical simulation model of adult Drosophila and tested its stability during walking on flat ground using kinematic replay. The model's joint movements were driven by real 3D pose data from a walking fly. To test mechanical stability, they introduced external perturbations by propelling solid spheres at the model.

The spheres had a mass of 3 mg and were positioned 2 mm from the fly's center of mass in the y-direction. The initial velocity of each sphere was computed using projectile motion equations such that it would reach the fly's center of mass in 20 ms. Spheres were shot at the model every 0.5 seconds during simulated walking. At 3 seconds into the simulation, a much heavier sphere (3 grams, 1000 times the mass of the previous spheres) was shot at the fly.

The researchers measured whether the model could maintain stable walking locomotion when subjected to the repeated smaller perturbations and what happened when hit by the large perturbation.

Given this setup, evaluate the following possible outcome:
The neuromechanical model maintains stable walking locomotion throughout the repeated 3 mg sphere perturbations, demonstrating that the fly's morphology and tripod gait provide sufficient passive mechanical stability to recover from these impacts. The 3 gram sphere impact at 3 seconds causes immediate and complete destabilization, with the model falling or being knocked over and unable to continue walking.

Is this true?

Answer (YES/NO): YES